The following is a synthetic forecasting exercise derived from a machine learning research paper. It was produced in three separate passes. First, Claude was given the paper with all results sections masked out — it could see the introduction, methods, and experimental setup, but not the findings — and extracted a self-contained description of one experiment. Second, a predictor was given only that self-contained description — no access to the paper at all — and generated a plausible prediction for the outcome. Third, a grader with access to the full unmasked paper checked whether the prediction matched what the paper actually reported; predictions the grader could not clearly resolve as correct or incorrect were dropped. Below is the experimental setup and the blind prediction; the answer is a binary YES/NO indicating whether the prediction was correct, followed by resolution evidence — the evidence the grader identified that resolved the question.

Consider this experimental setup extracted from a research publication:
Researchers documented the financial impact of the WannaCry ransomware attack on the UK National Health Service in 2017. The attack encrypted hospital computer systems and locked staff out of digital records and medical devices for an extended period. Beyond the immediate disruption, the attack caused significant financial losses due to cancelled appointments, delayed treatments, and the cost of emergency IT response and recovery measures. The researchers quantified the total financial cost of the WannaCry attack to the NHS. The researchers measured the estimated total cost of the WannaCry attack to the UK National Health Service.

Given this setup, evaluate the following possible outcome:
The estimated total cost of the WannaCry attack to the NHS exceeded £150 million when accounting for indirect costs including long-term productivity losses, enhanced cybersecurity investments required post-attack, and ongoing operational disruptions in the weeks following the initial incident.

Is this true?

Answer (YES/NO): NO